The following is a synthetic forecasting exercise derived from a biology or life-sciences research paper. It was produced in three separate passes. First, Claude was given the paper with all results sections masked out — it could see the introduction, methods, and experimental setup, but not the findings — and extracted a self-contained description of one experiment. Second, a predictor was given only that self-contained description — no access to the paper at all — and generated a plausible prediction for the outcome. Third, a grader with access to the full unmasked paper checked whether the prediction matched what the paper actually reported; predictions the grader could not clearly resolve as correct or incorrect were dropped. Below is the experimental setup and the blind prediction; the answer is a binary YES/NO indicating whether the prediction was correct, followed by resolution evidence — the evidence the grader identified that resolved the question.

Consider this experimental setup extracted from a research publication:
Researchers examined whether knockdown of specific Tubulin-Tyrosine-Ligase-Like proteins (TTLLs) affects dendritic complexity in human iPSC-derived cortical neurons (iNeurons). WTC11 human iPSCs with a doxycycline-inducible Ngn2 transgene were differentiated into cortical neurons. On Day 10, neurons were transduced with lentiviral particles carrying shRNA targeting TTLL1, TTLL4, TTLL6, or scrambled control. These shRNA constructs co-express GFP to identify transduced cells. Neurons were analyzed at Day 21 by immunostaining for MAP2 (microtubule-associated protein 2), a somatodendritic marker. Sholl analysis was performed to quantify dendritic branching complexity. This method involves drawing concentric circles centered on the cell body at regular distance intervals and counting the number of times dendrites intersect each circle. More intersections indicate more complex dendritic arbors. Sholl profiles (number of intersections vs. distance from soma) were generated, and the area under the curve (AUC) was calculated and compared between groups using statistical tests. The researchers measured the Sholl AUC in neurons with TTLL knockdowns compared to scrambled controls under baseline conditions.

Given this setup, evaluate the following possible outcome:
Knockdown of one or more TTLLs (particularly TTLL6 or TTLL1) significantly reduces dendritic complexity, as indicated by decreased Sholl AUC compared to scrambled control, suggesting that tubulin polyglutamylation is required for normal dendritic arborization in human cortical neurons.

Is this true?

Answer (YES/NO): NO